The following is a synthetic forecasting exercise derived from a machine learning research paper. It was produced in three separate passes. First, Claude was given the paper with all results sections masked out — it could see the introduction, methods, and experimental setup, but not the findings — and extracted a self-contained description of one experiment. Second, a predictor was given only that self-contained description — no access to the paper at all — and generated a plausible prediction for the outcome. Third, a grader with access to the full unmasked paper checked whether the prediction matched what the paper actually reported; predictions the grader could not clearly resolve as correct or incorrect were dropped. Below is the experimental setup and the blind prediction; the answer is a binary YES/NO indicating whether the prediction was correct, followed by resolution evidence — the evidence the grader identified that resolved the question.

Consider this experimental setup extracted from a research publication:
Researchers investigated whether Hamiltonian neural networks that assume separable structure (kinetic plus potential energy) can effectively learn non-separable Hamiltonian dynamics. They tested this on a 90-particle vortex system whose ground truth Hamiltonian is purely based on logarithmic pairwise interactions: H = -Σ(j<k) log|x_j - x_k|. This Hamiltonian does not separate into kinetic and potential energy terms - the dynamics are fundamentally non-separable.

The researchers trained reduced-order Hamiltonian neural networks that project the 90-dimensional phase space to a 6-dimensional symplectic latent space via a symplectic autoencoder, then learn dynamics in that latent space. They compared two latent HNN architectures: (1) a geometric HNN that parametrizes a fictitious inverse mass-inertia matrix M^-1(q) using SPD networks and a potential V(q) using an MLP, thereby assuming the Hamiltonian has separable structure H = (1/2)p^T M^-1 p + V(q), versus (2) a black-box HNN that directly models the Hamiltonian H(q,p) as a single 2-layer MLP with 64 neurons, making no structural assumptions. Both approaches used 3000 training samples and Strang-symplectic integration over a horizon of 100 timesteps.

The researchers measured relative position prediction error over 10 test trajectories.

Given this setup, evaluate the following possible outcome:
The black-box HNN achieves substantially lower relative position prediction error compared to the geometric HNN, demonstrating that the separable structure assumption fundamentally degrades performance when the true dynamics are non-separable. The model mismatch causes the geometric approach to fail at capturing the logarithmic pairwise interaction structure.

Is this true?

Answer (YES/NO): NO